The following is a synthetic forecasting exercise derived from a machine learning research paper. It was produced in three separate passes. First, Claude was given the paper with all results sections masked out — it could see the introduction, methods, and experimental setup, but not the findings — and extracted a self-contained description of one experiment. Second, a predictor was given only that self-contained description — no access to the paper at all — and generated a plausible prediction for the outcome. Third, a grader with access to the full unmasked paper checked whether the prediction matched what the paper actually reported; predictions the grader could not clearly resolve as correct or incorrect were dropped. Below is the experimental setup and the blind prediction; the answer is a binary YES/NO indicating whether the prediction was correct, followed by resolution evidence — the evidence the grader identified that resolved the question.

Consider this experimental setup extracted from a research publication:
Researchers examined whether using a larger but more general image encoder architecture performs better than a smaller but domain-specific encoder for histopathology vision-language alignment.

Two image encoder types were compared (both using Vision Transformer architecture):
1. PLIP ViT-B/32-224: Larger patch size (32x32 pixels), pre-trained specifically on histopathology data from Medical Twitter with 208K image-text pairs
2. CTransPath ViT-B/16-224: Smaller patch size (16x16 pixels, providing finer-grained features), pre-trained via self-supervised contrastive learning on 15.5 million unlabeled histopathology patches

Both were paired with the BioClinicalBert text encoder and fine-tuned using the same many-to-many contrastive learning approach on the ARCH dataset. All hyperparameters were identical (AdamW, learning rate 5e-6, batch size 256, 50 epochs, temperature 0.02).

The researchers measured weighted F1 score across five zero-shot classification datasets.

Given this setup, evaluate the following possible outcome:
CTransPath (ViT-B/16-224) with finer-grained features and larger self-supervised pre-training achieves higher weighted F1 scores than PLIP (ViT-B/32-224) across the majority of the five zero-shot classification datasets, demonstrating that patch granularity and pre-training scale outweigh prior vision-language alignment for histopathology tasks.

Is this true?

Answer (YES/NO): YES